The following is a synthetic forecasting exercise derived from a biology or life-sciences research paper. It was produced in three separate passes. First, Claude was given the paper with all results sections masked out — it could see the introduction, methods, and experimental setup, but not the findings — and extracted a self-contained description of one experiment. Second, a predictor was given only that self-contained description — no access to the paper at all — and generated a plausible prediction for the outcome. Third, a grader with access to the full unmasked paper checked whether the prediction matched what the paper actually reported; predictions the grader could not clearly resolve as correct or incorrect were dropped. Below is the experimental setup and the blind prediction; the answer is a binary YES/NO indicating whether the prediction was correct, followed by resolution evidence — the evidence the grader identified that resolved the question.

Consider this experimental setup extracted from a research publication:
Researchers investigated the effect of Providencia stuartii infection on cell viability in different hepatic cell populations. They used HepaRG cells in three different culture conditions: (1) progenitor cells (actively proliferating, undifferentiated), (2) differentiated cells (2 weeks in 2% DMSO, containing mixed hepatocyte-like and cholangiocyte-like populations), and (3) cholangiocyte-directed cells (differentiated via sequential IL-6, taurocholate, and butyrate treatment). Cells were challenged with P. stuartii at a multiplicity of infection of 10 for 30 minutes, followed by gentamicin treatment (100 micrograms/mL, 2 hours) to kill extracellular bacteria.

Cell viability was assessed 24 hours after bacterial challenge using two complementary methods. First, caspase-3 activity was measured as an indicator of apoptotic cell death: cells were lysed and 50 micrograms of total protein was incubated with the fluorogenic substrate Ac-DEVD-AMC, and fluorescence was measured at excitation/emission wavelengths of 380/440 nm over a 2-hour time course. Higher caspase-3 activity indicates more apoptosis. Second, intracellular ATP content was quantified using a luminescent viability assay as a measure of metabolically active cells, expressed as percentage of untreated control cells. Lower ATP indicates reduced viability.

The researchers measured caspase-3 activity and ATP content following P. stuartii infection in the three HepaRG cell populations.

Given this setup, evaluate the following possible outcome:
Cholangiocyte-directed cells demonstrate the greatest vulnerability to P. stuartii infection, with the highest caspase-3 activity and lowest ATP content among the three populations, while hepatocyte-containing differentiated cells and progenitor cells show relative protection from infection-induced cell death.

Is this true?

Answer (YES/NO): NO